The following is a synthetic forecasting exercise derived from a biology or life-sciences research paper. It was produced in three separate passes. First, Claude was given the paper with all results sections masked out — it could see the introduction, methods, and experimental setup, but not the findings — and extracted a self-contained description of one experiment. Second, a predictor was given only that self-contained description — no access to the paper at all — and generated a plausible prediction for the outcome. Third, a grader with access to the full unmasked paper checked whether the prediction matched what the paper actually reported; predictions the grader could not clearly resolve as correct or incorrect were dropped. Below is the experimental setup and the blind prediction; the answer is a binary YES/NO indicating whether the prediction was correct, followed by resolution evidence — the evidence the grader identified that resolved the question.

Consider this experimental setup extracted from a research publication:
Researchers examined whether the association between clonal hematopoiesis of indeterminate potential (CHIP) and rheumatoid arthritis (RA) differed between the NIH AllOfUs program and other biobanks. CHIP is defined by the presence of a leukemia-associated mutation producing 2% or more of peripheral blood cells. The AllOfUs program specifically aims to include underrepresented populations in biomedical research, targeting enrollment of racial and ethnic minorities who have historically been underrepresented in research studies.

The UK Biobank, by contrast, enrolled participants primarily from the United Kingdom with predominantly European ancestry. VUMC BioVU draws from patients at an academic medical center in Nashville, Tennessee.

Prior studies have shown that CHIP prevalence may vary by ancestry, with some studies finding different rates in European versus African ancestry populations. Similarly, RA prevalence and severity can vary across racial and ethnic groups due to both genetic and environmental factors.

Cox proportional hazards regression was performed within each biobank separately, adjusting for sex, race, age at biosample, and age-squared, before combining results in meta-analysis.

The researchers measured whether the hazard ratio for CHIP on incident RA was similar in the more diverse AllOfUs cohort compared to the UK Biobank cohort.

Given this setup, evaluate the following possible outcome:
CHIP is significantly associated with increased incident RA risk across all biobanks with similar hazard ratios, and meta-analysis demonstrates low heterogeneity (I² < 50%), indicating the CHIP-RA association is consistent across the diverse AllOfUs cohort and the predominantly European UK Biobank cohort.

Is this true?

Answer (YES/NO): NO